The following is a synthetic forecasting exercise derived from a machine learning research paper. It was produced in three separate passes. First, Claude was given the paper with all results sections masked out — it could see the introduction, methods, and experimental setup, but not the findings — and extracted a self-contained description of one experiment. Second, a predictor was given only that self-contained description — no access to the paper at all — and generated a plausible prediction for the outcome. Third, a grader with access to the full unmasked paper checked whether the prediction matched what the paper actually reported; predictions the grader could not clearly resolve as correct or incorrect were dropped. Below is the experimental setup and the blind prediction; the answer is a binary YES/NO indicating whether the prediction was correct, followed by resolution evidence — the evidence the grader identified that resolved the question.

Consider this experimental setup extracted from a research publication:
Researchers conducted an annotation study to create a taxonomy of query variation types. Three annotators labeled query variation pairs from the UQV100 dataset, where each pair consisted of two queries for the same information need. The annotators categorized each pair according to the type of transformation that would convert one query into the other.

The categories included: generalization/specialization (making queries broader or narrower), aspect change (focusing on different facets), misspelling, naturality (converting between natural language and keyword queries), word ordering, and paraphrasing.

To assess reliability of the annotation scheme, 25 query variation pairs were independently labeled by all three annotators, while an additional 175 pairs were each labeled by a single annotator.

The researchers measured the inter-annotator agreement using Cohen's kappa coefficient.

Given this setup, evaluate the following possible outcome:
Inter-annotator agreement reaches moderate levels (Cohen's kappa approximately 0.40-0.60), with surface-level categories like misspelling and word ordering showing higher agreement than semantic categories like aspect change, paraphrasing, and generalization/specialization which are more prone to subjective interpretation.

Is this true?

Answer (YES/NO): NO